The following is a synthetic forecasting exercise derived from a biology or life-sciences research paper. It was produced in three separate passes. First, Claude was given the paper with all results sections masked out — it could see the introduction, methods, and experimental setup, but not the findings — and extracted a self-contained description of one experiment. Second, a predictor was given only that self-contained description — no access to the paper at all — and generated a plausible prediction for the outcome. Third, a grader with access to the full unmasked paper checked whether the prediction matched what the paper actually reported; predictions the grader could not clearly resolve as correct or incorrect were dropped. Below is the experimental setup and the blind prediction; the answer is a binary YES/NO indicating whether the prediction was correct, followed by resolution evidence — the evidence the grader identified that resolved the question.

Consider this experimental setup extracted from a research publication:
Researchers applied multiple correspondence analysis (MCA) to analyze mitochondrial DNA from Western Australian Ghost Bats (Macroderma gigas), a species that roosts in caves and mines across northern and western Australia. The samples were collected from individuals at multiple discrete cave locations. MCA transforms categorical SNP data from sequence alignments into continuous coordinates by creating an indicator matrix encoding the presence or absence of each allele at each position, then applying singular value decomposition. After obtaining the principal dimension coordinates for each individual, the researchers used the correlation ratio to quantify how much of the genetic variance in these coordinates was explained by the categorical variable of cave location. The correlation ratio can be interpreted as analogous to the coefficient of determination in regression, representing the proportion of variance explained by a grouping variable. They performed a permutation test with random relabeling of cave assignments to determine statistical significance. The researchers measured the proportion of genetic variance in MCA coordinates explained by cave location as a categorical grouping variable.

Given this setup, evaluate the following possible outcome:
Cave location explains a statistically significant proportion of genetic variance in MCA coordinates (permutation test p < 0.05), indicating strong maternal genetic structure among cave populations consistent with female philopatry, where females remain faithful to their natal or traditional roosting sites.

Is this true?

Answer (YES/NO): YES